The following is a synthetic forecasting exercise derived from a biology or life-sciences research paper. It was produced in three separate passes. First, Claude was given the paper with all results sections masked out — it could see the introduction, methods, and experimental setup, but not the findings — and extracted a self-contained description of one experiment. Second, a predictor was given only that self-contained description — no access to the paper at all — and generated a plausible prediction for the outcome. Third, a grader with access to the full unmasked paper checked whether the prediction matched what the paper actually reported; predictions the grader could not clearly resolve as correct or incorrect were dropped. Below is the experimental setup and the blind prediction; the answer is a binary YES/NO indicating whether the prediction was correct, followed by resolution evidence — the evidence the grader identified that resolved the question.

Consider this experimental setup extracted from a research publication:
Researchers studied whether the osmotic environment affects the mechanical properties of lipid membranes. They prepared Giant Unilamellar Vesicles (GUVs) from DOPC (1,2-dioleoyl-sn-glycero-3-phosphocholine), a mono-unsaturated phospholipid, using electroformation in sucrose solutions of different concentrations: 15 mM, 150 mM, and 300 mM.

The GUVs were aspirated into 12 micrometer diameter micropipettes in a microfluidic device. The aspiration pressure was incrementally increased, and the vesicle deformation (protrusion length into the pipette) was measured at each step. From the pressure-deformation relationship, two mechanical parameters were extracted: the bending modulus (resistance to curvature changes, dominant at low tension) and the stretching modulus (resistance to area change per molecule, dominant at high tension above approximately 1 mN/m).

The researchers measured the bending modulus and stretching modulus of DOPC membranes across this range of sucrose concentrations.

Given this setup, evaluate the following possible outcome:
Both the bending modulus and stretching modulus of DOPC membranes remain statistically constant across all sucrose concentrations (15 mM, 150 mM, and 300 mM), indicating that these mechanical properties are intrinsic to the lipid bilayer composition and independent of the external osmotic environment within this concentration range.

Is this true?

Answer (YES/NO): YES